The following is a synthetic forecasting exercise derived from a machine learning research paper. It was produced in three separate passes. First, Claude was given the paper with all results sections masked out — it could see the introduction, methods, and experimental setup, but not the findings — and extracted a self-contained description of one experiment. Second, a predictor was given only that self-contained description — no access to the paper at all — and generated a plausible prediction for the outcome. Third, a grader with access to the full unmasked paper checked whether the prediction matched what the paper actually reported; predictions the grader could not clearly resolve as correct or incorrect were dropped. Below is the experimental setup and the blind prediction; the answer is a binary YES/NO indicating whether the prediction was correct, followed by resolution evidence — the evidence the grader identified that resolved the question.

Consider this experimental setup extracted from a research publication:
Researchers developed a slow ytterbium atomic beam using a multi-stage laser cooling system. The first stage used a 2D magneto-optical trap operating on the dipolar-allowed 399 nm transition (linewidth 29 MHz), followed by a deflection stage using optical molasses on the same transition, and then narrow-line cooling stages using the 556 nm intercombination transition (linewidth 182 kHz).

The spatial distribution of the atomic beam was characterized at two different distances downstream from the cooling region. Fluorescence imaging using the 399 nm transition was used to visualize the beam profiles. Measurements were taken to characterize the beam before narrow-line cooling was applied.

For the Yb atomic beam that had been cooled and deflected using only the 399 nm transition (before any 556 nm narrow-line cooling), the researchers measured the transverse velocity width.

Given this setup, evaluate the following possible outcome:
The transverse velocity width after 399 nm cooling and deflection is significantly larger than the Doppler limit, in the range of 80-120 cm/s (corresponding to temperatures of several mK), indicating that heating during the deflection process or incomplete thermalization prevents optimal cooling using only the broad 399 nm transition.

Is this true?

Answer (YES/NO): NO